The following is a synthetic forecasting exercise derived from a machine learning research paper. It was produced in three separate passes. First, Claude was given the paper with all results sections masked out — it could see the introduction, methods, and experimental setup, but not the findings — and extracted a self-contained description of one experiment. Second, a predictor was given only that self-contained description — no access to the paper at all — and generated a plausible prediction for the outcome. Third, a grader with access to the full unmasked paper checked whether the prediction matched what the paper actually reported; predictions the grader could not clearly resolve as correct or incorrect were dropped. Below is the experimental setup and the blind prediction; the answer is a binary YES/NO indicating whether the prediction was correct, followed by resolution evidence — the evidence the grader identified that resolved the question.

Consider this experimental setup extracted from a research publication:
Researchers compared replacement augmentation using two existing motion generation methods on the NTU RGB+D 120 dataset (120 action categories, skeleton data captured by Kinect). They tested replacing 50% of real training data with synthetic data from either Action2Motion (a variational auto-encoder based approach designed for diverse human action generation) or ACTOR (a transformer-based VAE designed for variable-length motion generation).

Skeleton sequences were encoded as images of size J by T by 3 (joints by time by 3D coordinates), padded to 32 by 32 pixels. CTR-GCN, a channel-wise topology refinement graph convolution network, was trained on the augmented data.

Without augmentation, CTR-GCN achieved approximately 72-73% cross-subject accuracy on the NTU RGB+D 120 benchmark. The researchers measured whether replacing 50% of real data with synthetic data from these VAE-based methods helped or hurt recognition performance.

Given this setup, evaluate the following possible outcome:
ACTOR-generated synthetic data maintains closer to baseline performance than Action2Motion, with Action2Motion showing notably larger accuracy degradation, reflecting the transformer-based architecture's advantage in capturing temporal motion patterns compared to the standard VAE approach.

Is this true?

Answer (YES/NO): YES